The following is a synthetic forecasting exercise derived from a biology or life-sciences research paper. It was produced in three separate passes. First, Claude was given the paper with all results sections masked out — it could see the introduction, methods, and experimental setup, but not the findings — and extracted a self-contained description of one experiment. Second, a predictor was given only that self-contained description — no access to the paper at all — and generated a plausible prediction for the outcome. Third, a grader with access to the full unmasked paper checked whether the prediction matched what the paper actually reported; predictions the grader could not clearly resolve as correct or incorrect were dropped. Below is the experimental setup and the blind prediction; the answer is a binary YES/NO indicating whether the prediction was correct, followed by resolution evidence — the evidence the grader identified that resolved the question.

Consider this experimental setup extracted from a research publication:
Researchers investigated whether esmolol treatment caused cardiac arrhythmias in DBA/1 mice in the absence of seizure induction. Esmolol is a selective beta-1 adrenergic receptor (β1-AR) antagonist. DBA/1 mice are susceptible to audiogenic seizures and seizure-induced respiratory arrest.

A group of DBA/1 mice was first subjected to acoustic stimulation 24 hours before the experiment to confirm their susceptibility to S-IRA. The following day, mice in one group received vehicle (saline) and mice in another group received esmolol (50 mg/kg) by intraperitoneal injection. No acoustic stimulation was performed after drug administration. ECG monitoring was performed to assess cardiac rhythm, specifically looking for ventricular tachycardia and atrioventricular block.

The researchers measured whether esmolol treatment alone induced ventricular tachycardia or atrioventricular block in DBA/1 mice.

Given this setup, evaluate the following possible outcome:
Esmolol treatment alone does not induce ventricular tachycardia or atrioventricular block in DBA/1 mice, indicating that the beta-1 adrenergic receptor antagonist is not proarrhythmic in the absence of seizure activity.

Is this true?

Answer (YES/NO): YES